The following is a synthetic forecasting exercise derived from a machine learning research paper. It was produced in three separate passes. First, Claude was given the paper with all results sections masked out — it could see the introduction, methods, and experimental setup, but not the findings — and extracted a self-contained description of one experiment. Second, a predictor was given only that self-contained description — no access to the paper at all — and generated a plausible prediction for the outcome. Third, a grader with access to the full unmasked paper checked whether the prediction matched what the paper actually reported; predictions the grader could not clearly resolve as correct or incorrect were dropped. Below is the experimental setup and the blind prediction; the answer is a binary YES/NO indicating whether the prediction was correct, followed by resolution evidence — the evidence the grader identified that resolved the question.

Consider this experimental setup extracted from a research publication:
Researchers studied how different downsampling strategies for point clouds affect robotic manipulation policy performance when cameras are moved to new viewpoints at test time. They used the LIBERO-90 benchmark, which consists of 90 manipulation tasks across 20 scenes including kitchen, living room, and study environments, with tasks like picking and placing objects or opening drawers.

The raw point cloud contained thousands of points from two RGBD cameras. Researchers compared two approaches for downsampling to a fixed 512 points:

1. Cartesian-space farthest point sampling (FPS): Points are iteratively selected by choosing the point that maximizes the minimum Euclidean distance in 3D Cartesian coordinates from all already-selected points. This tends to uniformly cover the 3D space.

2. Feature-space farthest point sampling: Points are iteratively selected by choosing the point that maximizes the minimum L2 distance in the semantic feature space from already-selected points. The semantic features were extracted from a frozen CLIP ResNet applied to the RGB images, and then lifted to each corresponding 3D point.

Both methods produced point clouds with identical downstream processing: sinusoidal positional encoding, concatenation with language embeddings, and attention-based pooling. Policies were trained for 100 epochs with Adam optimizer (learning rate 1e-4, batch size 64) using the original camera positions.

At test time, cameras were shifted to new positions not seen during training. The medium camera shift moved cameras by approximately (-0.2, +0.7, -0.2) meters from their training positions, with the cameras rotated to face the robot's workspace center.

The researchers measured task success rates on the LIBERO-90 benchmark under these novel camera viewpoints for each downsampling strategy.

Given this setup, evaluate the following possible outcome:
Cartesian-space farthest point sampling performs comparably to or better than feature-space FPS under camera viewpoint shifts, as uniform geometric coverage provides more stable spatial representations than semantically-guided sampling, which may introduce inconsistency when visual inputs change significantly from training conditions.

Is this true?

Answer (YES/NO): NO